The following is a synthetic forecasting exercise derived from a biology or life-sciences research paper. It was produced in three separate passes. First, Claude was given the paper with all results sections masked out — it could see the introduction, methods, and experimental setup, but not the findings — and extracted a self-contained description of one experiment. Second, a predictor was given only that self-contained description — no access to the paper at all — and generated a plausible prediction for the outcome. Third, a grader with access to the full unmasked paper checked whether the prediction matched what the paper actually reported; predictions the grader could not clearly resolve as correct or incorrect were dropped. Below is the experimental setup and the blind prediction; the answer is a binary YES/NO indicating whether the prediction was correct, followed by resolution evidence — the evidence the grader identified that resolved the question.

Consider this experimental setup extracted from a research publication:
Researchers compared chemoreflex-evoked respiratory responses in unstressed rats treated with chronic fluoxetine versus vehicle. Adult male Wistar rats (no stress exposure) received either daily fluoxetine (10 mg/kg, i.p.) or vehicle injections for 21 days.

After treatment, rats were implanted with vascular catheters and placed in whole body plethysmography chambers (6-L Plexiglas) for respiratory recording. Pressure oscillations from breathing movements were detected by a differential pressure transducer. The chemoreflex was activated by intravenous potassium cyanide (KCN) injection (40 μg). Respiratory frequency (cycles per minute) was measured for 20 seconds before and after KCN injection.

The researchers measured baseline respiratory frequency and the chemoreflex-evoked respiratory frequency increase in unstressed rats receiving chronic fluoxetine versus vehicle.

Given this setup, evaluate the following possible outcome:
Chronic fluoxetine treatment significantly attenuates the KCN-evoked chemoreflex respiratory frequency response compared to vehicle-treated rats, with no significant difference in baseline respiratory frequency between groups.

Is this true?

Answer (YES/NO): NO